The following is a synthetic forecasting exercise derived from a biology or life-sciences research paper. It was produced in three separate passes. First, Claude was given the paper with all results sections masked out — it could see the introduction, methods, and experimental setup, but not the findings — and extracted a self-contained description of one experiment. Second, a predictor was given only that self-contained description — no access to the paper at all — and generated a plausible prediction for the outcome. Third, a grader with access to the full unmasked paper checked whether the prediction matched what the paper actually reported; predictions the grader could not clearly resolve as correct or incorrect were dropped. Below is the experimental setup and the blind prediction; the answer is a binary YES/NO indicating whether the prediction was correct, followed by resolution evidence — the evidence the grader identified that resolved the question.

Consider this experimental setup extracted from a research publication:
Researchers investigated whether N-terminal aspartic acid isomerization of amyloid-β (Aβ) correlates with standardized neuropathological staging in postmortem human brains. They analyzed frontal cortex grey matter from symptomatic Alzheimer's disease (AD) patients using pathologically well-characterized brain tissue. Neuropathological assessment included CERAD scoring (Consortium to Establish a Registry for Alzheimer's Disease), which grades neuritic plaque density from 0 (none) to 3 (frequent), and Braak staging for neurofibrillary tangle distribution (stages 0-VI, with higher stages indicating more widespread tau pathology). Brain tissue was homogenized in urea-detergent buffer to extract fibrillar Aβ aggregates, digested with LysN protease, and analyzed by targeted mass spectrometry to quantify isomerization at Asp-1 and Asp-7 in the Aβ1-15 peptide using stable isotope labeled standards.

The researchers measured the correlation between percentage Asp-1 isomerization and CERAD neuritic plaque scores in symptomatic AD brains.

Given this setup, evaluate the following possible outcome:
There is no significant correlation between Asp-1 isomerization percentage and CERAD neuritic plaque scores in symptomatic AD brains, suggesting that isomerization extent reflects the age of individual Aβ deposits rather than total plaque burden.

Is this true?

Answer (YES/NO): NO